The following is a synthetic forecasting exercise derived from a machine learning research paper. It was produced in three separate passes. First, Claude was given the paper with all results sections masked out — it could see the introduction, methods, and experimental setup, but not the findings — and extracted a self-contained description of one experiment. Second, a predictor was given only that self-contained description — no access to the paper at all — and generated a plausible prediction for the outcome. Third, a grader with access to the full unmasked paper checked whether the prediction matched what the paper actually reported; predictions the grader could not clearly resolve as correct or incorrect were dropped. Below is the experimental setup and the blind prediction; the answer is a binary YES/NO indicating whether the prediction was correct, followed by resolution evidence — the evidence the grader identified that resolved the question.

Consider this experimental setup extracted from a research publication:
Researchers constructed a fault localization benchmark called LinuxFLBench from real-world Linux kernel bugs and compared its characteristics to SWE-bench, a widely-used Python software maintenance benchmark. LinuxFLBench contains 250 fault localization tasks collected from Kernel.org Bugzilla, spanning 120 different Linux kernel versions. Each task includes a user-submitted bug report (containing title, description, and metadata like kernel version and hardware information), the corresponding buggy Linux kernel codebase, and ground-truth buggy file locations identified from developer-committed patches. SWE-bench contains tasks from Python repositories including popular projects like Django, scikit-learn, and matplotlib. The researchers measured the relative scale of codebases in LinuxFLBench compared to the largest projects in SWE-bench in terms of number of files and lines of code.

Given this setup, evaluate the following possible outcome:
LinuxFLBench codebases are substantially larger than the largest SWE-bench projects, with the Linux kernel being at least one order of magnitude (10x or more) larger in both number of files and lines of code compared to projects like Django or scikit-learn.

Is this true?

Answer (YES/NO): YES